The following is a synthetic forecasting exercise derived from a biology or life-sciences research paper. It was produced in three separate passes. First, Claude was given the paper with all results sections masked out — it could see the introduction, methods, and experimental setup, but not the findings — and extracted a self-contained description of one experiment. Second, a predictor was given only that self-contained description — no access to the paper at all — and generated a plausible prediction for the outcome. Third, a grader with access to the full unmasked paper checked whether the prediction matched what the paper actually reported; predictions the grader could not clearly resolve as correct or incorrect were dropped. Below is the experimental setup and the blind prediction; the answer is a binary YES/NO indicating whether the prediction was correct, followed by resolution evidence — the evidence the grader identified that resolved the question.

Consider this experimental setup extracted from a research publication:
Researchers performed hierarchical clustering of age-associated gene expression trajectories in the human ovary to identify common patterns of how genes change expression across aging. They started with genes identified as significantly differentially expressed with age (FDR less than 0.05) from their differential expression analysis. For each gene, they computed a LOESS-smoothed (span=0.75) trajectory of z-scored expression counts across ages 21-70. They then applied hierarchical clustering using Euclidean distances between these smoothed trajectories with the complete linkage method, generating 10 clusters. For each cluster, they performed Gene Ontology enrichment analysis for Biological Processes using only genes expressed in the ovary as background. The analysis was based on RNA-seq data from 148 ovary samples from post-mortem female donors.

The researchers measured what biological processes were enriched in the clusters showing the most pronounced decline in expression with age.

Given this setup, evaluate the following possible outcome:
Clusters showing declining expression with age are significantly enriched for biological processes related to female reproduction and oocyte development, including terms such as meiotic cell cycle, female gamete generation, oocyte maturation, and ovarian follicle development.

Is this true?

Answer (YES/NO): YES